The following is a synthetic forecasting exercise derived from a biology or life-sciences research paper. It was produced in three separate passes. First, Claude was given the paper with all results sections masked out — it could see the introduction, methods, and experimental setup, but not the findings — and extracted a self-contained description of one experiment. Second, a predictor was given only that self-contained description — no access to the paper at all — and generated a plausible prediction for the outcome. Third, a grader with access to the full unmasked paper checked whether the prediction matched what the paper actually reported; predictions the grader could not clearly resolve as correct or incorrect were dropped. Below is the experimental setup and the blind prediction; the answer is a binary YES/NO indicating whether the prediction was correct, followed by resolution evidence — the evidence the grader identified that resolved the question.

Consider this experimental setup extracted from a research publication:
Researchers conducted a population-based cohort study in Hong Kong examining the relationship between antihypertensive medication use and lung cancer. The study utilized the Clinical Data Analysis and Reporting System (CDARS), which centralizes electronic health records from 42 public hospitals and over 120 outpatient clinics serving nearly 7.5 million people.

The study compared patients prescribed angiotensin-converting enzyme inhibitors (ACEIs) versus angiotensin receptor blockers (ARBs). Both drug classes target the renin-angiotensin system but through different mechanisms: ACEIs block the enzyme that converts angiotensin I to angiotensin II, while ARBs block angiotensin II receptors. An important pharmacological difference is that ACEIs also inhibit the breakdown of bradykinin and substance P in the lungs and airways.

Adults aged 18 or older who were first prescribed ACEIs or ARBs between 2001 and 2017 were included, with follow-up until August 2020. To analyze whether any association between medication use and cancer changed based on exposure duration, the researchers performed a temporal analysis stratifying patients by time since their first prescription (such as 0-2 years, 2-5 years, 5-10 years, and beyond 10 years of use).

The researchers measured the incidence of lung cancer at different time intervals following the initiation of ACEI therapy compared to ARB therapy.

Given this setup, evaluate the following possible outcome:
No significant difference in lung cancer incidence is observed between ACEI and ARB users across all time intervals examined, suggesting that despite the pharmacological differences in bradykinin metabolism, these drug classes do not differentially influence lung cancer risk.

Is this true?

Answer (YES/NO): NO